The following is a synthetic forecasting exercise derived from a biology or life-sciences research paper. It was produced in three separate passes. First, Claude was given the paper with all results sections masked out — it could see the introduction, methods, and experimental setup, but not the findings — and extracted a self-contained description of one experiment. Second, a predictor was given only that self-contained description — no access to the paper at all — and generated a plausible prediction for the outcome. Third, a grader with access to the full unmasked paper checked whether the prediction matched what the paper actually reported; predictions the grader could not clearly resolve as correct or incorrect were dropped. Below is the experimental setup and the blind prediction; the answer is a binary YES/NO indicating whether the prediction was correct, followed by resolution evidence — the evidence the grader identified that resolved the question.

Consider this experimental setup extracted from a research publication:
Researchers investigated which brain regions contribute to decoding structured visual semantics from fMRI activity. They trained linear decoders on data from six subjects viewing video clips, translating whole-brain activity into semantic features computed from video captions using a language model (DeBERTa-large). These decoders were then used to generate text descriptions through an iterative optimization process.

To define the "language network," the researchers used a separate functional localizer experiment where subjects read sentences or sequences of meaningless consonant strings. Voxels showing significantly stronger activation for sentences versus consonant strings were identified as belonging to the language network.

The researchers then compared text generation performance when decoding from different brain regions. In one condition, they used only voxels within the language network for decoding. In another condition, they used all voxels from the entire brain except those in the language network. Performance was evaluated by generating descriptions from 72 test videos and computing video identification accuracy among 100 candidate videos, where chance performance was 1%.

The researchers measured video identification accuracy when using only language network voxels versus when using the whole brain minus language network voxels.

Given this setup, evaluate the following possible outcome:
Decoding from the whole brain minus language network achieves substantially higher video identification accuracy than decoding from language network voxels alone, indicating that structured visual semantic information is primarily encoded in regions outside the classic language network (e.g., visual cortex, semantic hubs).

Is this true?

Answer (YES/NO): YES